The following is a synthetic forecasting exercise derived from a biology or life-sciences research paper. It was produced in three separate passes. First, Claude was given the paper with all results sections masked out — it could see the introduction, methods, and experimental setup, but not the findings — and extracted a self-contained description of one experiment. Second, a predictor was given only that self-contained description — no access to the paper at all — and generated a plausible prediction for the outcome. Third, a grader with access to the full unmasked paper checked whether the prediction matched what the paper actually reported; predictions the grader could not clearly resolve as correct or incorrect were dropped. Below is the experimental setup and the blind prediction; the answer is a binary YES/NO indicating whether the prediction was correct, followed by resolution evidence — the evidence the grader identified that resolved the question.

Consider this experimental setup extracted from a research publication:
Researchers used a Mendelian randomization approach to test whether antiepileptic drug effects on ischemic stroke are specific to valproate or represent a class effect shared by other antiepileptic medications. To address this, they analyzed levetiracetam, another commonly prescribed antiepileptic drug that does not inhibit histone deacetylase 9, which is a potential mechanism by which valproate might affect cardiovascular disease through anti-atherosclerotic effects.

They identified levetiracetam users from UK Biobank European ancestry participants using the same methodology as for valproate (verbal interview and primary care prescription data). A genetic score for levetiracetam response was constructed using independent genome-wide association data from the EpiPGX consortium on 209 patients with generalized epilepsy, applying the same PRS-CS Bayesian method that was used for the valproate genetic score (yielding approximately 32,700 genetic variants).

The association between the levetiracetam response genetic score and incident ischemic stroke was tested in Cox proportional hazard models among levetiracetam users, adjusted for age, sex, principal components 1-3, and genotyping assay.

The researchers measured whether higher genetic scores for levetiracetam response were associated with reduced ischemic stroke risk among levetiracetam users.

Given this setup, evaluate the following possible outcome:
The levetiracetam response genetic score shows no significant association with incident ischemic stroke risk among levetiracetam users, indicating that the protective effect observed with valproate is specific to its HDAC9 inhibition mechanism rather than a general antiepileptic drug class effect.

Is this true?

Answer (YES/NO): YES